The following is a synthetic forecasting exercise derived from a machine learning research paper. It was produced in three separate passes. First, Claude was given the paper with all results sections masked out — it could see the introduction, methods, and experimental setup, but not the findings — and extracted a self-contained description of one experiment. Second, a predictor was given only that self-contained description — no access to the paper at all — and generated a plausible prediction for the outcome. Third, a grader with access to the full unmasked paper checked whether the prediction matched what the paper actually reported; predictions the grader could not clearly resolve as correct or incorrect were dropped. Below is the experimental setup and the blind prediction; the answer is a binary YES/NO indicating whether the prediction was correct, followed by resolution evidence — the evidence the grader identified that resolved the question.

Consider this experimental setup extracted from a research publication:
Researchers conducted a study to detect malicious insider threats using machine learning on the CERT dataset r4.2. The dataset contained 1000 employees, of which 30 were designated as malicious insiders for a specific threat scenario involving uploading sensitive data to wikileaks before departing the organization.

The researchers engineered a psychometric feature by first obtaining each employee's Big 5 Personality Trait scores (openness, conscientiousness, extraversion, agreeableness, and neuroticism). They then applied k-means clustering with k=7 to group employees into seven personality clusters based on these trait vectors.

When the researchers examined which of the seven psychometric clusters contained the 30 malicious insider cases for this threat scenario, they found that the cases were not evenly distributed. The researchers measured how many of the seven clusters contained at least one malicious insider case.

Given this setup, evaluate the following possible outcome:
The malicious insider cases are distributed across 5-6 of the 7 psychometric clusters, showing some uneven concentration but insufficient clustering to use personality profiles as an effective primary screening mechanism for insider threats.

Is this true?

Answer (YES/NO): NO